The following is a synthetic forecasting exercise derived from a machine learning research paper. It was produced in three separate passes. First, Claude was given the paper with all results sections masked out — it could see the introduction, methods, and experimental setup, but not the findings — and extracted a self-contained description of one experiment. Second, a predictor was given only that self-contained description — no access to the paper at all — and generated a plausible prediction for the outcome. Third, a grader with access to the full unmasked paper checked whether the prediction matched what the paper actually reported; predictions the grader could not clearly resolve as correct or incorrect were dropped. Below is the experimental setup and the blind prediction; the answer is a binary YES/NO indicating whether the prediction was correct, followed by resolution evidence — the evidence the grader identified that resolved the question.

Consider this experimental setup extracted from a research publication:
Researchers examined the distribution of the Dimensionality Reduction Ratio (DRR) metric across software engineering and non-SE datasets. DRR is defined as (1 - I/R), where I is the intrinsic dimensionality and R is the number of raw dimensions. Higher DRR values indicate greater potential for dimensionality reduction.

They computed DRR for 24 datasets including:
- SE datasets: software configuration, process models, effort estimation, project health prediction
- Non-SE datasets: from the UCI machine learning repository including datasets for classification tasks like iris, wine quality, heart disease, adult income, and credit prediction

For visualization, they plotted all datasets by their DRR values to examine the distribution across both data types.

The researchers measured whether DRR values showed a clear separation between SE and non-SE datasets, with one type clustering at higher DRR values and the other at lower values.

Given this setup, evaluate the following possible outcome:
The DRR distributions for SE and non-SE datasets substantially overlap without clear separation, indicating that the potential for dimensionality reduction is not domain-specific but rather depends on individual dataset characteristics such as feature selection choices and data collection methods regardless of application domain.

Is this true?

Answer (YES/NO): NO